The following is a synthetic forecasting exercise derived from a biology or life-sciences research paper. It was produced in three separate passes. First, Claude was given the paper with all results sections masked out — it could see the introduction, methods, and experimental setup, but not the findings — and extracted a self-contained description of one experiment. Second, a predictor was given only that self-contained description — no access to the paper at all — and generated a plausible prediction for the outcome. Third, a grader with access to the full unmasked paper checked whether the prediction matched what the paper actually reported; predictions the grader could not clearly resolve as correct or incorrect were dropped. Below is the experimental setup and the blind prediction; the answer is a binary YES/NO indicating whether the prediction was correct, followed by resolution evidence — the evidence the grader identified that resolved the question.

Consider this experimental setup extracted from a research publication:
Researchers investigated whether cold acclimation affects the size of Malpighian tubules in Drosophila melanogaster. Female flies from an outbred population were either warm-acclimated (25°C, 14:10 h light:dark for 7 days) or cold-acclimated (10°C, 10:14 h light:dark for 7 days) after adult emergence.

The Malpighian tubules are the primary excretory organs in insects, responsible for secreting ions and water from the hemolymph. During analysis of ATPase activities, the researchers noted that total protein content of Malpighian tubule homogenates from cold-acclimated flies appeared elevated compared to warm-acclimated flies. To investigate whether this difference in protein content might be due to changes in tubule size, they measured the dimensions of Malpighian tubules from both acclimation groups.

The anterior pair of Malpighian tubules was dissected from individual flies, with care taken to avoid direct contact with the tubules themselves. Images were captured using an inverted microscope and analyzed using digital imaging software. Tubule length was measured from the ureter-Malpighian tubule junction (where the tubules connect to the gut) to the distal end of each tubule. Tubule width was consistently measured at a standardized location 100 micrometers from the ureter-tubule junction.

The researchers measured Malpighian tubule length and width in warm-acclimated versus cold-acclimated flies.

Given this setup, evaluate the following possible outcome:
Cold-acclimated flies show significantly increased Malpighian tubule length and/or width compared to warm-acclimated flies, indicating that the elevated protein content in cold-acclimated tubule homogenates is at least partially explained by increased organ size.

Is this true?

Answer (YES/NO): YES